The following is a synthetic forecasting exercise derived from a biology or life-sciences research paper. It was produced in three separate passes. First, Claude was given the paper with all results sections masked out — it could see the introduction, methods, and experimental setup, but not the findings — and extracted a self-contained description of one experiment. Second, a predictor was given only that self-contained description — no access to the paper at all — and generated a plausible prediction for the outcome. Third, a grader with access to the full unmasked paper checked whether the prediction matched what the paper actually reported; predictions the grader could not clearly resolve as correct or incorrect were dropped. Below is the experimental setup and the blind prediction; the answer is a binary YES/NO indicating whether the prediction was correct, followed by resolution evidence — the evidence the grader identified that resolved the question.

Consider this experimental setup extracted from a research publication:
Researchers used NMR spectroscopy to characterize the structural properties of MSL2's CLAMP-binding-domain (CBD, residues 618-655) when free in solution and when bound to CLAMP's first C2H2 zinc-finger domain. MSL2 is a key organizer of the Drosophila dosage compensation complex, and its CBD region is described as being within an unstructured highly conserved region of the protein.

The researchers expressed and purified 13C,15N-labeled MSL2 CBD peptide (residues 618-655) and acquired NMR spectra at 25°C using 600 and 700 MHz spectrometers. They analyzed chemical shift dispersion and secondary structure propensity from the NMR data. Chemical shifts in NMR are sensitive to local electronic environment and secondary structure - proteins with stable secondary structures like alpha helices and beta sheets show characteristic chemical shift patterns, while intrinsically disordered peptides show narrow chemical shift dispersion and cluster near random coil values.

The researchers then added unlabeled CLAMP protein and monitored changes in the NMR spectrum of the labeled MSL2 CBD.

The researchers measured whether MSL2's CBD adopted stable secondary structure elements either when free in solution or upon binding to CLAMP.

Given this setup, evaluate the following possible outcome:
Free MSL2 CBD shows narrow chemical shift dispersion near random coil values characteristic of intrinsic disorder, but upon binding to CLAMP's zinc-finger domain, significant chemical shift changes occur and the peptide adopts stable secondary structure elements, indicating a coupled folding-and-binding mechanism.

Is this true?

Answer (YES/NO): NO